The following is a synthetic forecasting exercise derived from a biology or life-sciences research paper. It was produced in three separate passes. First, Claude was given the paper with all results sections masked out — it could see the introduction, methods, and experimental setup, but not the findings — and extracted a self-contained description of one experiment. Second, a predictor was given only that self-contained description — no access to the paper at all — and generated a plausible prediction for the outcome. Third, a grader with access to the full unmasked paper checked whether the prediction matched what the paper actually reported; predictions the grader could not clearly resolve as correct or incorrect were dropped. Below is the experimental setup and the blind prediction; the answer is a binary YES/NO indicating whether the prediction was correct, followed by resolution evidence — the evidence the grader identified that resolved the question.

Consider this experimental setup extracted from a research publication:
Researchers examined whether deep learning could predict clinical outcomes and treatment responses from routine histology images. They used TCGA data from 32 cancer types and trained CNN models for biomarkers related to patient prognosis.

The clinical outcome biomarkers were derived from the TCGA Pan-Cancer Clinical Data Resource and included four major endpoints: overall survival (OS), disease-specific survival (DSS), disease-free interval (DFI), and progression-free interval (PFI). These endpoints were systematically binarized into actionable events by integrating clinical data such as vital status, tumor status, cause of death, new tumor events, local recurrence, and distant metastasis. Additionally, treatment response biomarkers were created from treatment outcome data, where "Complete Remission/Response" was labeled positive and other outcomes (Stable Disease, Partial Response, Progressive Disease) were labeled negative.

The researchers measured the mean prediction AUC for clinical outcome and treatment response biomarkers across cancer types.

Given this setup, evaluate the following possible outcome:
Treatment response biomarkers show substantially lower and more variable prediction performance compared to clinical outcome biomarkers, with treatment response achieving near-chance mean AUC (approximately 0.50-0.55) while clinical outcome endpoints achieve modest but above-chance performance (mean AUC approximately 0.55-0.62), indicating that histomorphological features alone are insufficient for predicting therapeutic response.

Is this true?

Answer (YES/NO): NO